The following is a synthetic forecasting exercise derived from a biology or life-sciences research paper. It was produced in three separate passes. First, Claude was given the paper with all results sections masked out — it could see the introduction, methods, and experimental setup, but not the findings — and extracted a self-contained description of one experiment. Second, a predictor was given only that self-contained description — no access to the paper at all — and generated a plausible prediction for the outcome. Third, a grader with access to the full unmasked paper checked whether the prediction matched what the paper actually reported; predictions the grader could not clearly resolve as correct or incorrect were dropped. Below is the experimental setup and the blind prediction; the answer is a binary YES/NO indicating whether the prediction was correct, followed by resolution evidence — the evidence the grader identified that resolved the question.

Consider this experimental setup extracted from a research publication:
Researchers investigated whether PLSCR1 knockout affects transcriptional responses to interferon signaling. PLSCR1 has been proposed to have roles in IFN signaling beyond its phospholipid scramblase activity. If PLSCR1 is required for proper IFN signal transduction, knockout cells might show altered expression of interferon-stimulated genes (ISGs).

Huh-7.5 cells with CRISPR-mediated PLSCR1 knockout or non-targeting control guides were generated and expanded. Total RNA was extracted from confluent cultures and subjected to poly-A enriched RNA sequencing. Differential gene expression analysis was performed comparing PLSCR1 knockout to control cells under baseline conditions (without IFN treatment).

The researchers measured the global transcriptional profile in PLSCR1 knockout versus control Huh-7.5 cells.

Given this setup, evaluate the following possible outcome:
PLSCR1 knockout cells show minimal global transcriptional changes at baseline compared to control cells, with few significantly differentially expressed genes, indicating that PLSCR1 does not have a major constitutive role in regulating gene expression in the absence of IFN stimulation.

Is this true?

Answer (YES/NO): YES